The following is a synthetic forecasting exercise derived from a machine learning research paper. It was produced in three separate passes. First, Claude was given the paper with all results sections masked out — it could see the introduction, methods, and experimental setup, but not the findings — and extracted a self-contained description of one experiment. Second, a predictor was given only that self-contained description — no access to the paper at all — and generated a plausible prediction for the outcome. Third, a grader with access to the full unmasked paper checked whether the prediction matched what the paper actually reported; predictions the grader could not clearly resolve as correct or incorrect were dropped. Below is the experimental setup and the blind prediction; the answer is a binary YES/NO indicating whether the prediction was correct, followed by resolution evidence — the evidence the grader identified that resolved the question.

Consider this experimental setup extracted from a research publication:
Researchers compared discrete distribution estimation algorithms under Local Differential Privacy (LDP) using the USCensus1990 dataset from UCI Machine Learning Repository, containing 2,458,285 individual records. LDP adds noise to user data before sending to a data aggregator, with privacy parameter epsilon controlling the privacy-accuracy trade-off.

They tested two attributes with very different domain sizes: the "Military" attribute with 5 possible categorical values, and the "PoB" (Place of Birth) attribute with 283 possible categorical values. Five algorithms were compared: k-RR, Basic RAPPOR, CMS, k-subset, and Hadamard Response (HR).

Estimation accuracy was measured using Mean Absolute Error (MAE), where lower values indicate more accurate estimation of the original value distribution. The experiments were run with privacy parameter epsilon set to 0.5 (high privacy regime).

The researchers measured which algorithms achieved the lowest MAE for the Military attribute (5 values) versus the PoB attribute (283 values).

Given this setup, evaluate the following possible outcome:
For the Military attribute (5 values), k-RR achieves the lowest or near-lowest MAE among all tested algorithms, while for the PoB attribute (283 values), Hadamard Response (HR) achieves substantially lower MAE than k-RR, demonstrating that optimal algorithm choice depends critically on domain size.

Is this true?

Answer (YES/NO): NO